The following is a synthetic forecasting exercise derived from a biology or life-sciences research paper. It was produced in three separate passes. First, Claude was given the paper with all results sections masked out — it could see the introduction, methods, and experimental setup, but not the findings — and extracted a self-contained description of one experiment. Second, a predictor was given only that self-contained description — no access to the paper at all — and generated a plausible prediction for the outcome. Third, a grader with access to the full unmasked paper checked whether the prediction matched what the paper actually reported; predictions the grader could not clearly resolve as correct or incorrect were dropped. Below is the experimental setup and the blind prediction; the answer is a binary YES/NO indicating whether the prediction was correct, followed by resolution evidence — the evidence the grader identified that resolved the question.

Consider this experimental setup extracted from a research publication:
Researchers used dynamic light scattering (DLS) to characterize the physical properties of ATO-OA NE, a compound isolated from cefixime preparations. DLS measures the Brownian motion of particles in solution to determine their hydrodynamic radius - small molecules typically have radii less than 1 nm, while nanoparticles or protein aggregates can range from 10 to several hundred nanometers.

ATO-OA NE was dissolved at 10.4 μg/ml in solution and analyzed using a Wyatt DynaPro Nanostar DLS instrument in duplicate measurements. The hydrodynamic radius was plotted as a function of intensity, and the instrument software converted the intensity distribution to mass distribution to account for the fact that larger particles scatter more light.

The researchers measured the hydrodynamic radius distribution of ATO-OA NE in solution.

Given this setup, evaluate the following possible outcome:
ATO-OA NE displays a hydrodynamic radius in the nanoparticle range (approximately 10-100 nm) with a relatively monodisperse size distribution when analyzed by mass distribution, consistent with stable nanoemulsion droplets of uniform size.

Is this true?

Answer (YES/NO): NO